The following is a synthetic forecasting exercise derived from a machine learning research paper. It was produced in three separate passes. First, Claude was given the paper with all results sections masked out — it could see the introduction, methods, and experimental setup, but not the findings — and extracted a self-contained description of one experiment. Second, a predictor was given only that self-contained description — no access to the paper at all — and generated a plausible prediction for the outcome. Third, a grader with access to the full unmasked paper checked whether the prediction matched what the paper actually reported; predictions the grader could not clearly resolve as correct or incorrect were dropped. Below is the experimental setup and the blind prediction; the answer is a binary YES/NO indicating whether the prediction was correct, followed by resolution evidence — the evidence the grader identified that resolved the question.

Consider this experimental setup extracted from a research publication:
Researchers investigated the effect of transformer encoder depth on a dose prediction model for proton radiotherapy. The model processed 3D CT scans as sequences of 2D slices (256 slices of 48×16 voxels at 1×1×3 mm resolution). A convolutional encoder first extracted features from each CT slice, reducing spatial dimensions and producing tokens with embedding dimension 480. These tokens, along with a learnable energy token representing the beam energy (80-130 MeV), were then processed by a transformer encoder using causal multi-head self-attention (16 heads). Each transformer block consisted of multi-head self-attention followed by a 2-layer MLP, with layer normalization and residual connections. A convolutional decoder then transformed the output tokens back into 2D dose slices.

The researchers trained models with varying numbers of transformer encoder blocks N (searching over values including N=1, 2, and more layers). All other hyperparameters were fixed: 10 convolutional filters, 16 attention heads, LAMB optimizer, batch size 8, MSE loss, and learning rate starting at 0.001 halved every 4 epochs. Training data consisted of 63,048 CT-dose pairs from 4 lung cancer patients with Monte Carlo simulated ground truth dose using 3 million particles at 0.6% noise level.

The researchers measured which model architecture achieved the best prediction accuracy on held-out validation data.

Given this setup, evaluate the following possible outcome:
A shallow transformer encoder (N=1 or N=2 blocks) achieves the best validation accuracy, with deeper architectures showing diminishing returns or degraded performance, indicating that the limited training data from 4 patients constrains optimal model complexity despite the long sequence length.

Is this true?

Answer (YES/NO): YES